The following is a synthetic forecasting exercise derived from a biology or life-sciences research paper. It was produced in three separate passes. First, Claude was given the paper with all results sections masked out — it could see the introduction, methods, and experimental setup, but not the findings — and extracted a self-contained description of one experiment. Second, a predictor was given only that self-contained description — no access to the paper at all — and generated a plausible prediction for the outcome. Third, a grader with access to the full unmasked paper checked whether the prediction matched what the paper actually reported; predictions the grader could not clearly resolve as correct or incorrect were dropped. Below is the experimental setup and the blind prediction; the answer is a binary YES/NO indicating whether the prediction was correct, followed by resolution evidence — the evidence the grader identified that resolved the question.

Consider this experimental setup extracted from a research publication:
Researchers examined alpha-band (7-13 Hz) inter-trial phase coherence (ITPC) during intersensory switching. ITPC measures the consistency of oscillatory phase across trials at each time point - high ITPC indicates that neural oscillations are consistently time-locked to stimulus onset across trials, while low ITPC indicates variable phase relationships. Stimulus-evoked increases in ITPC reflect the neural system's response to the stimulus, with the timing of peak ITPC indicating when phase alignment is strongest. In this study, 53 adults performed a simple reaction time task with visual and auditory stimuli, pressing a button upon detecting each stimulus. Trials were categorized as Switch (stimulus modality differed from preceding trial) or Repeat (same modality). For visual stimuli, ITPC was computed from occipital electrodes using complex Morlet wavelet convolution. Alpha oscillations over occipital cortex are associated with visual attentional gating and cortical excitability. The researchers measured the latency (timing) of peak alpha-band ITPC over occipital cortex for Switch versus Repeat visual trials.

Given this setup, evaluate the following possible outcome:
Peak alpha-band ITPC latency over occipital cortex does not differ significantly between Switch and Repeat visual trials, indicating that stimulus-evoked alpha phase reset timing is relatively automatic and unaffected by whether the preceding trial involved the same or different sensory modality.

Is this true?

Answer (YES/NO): YES